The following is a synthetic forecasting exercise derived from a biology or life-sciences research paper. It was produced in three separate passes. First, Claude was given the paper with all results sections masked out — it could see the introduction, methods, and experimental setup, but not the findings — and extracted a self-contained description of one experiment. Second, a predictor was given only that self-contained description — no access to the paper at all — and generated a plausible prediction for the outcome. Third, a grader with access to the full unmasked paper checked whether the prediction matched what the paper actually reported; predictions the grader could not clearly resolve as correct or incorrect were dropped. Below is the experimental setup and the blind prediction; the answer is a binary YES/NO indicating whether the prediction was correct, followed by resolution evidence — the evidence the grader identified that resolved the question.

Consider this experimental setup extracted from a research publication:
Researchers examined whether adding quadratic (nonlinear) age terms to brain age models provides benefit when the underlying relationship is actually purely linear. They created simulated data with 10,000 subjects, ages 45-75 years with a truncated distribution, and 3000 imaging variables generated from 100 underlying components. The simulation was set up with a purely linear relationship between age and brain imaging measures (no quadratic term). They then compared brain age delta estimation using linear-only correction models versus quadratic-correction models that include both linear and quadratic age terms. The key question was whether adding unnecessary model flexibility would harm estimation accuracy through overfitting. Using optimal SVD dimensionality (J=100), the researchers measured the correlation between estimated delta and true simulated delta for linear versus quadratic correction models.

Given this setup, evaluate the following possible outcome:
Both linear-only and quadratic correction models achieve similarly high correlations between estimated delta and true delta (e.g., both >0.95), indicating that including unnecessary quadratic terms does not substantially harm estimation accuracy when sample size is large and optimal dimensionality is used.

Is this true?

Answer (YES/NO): YES